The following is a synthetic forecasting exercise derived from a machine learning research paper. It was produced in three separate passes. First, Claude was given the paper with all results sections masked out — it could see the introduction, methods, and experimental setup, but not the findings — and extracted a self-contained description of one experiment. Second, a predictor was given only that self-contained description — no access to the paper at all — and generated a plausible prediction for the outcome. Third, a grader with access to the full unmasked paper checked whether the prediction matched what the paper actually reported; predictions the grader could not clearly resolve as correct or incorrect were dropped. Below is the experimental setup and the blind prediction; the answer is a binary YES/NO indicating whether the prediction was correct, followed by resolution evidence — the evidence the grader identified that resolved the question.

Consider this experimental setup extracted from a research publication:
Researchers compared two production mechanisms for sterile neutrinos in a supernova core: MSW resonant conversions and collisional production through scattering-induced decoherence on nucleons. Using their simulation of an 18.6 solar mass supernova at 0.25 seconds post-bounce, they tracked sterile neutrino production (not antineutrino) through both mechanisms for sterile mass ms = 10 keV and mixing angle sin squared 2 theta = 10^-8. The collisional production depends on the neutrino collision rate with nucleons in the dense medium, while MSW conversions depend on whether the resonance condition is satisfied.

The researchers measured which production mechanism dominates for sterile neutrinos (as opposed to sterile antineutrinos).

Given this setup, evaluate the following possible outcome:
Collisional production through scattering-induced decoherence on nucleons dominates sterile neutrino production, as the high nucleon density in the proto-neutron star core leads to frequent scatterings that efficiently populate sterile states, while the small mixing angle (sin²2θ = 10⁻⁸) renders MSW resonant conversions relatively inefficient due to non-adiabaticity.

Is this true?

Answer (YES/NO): NO